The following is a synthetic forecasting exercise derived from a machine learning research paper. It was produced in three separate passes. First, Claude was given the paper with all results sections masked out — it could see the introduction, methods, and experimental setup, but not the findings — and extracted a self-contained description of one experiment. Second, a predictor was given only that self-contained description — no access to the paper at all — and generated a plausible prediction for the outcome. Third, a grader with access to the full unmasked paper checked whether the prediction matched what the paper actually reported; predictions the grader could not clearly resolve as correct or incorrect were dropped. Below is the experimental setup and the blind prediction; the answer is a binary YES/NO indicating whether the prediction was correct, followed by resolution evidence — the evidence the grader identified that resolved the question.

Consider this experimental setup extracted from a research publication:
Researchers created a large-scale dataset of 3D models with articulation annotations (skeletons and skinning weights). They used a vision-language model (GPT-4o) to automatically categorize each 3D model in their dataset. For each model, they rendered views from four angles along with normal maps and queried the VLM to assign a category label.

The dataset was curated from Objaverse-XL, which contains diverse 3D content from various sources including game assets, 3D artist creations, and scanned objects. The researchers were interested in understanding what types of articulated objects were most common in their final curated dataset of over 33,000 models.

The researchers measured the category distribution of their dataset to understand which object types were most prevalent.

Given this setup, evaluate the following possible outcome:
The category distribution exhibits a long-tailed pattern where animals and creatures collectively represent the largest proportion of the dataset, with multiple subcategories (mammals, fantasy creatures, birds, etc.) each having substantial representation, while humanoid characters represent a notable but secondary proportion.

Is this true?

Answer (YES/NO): NO